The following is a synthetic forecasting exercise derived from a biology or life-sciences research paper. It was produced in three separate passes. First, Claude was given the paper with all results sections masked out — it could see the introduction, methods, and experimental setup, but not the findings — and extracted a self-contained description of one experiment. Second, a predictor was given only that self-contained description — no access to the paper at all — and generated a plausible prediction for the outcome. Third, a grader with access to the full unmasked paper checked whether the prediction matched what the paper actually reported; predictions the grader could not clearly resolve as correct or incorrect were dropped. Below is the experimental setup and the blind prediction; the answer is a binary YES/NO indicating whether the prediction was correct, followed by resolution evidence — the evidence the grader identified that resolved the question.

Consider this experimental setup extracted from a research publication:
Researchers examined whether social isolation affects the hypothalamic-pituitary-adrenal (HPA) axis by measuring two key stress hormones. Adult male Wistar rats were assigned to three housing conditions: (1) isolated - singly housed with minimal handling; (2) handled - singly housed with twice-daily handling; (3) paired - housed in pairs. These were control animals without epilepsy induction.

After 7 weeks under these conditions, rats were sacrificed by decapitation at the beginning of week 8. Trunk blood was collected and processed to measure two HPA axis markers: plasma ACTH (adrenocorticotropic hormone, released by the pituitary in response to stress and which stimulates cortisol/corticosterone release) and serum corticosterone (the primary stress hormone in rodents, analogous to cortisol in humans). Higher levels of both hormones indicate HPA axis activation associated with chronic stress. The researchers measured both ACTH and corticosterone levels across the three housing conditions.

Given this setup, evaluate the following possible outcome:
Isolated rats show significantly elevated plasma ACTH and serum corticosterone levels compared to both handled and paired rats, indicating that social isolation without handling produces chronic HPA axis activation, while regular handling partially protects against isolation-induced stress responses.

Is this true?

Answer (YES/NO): NO